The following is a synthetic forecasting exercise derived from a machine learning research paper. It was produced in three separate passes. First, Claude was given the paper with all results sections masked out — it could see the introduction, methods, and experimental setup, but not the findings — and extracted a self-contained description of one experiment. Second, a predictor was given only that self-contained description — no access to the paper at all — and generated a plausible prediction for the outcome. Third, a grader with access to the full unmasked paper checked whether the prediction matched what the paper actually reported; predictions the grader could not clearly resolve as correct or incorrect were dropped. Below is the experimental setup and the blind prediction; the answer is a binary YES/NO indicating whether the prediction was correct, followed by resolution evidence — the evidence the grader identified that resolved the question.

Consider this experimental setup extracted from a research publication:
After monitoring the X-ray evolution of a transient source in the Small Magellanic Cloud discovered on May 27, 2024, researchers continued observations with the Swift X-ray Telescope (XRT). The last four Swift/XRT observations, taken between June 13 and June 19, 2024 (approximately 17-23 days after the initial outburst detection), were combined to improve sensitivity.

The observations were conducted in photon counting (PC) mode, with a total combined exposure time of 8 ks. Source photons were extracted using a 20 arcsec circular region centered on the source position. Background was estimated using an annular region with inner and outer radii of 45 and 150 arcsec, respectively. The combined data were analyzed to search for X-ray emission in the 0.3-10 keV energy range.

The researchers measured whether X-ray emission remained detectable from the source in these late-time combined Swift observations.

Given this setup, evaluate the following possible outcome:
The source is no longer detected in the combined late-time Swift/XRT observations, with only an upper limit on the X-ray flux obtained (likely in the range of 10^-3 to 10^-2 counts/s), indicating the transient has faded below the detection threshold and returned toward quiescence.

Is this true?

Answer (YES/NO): YES